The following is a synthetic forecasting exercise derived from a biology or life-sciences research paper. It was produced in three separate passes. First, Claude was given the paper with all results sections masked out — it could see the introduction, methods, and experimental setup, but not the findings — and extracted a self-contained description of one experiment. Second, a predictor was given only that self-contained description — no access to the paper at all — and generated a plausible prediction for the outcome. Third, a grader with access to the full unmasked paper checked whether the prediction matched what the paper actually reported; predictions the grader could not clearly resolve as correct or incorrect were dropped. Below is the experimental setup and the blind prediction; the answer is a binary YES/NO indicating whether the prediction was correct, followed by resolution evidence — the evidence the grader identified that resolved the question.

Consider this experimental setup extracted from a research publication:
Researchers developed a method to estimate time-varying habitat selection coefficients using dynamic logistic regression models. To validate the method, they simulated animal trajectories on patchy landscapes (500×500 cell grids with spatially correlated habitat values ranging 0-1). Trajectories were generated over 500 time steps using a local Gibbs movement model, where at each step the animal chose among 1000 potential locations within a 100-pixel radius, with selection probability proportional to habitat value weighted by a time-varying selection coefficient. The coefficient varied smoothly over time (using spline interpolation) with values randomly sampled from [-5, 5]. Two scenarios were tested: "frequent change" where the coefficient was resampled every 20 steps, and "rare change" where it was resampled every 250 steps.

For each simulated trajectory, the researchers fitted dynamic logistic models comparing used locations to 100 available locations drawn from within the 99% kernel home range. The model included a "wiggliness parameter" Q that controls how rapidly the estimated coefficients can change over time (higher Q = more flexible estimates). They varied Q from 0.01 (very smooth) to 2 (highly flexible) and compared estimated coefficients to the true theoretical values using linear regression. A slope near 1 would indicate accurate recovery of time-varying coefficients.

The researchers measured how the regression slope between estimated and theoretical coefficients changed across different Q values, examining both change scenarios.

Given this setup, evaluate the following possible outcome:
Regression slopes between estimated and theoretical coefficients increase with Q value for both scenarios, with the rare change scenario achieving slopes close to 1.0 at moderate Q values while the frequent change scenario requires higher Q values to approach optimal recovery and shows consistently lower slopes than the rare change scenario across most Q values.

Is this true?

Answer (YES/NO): NO